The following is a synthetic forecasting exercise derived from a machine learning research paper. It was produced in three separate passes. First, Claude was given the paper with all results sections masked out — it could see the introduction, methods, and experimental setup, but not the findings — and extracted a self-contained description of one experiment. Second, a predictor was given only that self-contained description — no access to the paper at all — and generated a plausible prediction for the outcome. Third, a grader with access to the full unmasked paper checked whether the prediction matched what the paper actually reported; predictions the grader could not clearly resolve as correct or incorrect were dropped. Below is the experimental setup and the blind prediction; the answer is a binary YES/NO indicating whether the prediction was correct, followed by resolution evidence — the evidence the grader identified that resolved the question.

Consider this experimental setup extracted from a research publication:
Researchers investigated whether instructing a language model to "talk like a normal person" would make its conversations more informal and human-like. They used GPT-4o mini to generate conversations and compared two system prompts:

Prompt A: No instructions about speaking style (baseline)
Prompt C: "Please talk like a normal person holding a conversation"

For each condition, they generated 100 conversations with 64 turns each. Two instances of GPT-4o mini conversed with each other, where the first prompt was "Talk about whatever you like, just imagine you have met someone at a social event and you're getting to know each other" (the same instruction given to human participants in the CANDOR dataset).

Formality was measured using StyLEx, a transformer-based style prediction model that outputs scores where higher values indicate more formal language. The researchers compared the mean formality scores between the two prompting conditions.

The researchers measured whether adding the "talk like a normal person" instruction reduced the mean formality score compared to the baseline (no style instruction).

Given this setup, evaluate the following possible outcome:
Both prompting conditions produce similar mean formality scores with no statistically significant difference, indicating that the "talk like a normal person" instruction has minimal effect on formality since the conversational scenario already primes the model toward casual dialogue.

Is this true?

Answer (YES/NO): YES